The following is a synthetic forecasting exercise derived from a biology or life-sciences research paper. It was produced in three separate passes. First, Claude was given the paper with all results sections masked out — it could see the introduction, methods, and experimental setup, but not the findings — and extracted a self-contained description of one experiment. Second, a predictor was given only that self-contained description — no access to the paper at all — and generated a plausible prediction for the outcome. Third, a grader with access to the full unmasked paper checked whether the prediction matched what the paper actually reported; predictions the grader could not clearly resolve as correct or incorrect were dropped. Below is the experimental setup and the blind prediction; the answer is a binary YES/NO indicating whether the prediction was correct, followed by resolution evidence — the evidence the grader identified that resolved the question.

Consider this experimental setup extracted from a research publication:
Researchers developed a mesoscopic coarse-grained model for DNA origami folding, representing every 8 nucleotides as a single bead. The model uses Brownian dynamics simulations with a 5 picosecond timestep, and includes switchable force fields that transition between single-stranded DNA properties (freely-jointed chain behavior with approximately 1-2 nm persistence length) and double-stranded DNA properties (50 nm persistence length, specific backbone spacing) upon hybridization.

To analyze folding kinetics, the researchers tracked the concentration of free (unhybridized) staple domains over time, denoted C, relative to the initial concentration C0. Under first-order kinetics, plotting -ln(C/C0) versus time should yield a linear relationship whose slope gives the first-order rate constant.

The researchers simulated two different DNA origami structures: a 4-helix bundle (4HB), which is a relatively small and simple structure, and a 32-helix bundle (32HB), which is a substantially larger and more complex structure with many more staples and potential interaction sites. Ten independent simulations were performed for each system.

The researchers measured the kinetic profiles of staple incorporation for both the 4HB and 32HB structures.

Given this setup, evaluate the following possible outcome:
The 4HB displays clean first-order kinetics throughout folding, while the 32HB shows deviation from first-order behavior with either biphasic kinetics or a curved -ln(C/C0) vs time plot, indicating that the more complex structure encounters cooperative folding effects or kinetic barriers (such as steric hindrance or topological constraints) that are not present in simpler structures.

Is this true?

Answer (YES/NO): NO